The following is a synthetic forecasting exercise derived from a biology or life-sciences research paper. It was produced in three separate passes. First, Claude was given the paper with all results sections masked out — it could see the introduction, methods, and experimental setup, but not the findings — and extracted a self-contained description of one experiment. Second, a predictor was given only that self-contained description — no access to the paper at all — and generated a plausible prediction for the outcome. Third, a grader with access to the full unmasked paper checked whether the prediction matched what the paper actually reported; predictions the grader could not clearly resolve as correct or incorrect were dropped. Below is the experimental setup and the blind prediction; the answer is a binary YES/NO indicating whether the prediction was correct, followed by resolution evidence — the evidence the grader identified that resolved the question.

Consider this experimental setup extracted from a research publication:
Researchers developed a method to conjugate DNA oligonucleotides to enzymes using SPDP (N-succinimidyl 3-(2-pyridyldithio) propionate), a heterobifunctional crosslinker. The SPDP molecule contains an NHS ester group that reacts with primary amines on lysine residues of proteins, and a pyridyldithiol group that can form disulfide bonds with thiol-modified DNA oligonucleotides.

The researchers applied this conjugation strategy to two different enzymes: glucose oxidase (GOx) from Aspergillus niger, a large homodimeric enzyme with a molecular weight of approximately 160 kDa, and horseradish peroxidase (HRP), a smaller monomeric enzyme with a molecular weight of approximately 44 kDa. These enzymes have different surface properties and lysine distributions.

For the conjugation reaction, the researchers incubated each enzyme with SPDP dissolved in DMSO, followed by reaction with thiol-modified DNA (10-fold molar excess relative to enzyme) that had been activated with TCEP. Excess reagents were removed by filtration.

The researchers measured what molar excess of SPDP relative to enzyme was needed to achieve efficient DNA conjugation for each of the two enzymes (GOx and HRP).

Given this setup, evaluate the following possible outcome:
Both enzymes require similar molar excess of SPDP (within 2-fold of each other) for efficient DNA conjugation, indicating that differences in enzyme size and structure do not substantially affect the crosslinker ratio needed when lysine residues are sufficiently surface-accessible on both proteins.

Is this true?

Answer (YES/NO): NO